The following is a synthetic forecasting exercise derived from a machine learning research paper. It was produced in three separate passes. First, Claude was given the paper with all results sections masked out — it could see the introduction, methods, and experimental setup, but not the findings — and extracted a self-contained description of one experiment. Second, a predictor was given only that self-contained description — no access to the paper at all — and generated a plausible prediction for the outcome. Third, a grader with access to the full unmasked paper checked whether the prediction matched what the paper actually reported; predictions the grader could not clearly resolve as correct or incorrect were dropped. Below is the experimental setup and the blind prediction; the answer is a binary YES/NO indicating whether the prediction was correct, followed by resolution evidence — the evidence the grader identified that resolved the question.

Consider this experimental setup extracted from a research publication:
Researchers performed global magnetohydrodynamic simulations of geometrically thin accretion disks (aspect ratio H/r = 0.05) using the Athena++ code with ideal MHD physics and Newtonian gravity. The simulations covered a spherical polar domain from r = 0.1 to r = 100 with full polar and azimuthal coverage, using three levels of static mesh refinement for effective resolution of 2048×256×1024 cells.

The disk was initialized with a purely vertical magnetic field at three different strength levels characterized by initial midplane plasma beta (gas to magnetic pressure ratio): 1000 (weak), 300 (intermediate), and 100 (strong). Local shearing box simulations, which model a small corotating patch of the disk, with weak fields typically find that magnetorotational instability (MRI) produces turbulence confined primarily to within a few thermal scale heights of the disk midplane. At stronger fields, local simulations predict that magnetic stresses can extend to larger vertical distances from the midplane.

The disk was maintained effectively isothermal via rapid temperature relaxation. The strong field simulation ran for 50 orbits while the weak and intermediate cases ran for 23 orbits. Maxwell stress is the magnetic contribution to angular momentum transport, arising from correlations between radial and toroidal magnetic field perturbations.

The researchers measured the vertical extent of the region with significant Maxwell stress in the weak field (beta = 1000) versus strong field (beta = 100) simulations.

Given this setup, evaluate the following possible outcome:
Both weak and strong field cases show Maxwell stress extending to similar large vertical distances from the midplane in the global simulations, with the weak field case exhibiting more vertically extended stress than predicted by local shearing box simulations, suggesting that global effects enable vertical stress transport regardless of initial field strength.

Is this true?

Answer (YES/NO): NO